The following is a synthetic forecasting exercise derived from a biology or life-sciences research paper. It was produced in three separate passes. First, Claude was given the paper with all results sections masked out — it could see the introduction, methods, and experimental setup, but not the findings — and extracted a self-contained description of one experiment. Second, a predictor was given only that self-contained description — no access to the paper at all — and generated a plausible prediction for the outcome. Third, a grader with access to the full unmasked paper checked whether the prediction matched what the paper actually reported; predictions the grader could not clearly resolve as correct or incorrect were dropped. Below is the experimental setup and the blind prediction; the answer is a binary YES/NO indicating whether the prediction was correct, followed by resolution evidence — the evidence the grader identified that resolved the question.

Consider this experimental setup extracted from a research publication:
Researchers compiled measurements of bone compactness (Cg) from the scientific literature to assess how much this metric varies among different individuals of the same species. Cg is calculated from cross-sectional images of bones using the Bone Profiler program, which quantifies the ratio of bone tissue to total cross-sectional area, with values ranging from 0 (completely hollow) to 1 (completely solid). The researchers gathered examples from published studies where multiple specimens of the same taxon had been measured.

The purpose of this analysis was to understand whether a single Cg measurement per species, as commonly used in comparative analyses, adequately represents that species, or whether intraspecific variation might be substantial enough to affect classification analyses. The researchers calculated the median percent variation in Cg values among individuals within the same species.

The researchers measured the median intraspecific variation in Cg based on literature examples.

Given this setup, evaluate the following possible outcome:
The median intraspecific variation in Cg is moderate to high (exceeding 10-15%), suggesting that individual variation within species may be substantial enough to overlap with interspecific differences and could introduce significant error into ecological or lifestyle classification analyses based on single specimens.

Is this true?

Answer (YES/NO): YES